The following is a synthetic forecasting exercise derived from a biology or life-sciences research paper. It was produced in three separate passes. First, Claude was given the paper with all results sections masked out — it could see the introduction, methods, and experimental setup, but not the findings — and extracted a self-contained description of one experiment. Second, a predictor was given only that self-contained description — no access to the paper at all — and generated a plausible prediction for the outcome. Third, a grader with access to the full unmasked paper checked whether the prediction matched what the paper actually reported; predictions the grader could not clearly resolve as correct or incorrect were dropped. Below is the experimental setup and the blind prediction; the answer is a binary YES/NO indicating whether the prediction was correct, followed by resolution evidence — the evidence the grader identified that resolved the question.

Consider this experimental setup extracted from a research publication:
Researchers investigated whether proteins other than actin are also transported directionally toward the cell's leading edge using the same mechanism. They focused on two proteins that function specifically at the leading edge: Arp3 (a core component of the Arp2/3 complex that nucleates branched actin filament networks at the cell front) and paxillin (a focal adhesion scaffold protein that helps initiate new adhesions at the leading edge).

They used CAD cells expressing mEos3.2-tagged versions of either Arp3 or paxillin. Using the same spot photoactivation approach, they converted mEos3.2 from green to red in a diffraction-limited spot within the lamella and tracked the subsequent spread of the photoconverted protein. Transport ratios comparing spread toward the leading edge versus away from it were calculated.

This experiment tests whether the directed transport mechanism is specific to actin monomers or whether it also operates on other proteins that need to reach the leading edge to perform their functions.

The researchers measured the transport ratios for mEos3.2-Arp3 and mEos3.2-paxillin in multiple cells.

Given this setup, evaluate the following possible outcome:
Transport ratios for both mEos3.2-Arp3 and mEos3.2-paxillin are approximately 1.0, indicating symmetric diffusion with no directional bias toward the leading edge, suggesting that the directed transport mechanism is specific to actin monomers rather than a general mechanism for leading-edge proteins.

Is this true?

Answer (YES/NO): NO